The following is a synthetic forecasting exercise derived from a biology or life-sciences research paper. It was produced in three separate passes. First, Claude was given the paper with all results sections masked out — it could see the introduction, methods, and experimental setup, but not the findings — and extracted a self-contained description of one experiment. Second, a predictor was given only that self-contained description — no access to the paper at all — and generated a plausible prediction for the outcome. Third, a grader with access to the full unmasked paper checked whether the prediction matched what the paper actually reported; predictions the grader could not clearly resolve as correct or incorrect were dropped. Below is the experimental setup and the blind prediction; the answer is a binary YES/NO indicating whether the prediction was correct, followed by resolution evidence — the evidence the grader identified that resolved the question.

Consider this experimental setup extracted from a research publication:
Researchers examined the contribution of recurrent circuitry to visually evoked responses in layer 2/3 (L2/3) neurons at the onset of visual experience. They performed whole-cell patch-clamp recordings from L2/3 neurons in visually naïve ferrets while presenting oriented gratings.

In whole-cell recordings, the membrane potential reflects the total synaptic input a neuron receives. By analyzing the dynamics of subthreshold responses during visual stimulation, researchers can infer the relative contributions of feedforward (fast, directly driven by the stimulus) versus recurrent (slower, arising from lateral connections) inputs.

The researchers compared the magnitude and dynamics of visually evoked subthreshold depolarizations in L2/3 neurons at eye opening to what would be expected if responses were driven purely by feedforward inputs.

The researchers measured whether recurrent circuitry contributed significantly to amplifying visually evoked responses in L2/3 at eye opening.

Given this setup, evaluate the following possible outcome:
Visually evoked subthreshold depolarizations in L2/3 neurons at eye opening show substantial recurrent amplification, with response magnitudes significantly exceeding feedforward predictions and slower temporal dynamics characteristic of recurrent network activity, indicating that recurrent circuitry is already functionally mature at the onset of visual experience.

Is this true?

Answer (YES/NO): NO